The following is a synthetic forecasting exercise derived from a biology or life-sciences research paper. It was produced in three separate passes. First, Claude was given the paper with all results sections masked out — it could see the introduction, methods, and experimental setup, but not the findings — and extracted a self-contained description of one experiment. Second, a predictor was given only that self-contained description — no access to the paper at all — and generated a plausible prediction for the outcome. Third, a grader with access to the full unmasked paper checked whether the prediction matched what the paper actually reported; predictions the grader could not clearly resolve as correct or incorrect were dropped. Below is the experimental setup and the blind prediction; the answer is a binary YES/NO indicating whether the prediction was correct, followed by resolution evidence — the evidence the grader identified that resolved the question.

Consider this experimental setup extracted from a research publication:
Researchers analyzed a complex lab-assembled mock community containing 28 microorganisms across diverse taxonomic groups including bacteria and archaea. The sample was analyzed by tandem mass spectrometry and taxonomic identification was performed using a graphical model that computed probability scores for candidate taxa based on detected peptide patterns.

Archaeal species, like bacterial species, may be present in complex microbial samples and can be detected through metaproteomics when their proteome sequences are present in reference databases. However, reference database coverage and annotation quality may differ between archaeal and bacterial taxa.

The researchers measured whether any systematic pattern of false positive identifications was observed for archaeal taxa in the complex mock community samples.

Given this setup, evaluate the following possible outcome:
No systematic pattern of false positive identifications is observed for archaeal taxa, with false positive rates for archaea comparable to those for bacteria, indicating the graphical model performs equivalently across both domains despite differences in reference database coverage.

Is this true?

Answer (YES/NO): NO